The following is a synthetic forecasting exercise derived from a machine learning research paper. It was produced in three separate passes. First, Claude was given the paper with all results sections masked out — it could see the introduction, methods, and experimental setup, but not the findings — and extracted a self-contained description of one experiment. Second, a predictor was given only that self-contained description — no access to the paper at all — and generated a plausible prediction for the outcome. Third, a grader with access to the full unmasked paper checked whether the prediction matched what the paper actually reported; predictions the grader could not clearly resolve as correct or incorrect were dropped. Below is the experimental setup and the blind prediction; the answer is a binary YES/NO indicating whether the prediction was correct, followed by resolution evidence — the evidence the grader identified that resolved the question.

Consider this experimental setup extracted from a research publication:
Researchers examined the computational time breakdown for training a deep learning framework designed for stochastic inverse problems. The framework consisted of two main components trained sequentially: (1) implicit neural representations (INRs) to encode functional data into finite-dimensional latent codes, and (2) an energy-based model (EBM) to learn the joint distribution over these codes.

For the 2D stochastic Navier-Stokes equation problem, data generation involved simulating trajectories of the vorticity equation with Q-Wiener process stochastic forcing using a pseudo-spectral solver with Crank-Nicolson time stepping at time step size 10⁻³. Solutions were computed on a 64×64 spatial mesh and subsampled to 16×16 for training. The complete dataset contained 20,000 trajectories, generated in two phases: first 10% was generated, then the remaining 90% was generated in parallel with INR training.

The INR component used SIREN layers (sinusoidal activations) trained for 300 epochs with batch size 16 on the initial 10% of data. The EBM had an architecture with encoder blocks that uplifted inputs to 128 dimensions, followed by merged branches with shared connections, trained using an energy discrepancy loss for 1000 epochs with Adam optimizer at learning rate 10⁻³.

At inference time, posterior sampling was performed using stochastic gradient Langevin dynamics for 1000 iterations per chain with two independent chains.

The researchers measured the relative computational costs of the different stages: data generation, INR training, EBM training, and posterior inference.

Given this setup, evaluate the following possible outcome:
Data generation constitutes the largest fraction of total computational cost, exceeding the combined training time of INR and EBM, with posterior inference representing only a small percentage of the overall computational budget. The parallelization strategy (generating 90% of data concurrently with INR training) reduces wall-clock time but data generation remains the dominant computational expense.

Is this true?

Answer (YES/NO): YES